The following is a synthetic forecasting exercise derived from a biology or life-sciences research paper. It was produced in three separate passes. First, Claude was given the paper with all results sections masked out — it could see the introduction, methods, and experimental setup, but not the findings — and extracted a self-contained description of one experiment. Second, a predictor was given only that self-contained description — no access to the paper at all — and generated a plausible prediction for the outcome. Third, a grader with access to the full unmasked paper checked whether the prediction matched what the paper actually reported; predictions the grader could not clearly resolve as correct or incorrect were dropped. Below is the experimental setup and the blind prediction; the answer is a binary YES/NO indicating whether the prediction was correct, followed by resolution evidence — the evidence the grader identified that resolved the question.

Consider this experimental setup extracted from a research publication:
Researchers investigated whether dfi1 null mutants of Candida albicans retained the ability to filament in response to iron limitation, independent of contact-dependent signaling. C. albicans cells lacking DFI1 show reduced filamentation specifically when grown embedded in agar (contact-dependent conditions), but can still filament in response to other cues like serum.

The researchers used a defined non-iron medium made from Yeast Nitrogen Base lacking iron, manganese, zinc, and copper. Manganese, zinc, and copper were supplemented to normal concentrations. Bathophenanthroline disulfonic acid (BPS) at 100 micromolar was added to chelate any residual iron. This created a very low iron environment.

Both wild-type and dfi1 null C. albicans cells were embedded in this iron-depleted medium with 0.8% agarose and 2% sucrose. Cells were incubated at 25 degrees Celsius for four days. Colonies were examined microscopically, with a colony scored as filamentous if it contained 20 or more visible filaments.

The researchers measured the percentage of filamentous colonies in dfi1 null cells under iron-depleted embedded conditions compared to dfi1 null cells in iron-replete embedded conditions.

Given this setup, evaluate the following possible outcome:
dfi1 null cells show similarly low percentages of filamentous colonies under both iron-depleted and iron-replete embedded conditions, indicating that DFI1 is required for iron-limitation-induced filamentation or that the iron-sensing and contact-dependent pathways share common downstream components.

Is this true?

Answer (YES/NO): NO